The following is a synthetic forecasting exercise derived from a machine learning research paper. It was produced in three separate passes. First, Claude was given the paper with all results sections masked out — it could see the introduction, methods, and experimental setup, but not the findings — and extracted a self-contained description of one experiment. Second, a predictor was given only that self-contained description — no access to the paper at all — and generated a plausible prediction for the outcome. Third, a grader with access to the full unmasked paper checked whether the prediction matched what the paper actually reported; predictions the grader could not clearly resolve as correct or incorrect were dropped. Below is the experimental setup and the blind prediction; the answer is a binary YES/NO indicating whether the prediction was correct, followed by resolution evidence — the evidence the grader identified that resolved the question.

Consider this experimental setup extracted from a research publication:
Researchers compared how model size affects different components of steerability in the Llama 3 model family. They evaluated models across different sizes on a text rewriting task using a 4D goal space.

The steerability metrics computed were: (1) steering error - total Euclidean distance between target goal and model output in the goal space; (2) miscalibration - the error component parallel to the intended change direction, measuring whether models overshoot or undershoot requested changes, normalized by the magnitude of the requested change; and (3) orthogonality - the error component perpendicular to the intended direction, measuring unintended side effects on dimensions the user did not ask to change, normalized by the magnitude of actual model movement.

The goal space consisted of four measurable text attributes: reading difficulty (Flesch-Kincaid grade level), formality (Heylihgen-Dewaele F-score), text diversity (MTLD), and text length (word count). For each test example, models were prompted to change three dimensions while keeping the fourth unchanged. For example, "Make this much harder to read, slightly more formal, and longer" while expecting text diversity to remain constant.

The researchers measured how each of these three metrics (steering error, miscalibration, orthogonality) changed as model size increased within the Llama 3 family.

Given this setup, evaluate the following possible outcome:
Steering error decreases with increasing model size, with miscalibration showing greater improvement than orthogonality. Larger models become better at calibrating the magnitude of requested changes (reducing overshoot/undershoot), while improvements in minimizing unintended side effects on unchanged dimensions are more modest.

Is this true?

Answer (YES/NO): NO